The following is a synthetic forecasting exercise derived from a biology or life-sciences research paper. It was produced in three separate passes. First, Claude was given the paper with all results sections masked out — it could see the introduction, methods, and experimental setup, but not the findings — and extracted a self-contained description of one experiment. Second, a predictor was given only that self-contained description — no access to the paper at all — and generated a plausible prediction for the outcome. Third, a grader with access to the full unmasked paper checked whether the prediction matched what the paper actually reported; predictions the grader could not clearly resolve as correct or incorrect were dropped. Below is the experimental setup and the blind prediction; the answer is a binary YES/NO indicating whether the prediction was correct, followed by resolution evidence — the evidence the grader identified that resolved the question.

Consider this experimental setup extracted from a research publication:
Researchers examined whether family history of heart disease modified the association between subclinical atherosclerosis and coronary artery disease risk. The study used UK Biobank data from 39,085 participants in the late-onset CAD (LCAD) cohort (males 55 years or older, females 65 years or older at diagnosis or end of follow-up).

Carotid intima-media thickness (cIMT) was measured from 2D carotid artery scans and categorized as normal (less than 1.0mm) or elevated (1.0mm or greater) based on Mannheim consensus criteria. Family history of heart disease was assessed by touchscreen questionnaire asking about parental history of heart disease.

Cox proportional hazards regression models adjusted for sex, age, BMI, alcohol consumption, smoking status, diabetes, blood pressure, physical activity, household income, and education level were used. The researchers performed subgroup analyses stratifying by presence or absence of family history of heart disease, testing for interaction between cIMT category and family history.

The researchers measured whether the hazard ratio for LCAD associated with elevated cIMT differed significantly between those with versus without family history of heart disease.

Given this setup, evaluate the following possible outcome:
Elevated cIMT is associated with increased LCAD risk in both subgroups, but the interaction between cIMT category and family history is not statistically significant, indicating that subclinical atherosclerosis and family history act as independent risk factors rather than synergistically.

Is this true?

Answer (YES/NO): YES